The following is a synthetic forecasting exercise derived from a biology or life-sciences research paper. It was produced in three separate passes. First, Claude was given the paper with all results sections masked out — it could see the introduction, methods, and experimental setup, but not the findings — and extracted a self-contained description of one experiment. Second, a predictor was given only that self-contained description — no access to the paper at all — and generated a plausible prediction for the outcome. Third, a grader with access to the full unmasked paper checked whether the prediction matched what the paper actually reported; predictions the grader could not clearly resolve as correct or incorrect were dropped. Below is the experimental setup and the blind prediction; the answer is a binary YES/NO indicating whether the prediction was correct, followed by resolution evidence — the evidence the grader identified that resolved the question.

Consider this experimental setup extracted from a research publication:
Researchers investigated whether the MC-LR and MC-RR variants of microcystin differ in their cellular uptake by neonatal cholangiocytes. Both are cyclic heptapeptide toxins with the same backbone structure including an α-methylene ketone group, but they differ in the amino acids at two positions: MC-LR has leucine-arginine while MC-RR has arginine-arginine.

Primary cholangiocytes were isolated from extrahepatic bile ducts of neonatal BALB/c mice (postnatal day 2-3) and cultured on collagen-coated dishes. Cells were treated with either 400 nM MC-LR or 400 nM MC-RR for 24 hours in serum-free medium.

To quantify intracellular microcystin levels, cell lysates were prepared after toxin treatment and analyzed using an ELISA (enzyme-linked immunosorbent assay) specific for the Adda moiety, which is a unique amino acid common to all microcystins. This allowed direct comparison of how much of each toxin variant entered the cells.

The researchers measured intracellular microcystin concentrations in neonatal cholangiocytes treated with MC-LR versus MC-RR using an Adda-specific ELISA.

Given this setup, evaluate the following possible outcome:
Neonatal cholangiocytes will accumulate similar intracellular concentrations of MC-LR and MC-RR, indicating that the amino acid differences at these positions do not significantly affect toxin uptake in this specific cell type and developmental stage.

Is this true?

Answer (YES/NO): NO